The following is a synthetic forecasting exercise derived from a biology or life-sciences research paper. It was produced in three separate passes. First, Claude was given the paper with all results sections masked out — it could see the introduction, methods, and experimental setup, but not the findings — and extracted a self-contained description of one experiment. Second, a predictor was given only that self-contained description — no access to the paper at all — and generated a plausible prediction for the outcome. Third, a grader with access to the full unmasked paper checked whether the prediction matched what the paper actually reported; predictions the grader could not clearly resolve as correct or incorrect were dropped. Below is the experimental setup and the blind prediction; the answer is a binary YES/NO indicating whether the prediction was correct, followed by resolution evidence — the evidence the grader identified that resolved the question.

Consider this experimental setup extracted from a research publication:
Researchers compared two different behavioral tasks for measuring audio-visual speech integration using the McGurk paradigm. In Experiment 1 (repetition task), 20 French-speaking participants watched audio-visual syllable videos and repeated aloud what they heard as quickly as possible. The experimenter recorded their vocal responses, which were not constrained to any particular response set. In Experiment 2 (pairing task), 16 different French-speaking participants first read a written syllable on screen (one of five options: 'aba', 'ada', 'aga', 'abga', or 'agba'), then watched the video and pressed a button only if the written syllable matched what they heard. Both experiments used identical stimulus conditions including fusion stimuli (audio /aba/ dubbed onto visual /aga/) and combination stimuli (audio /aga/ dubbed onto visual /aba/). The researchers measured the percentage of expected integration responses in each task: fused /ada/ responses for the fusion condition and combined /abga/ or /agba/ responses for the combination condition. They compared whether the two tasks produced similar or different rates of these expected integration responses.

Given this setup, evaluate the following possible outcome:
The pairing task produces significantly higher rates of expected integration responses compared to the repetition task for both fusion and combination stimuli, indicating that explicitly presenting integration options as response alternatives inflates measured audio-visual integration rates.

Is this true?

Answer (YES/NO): NO